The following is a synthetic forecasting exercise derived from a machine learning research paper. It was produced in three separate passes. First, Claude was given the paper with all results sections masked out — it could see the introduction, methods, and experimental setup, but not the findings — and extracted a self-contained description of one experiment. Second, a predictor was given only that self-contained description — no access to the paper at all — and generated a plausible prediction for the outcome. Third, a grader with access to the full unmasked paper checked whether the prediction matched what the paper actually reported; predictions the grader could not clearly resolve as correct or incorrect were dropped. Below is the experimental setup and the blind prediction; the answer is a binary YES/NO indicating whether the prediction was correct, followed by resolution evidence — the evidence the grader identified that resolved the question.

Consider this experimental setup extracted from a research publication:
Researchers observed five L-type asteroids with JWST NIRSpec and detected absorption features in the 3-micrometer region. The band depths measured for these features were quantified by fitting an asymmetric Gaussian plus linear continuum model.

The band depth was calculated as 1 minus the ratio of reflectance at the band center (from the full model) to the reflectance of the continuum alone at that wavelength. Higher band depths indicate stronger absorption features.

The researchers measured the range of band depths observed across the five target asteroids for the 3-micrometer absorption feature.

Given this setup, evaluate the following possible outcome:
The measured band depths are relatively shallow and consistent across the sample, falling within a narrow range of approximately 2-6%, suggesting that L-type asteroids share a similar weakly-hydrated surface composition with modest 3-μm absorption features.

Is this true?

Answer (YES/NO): NO